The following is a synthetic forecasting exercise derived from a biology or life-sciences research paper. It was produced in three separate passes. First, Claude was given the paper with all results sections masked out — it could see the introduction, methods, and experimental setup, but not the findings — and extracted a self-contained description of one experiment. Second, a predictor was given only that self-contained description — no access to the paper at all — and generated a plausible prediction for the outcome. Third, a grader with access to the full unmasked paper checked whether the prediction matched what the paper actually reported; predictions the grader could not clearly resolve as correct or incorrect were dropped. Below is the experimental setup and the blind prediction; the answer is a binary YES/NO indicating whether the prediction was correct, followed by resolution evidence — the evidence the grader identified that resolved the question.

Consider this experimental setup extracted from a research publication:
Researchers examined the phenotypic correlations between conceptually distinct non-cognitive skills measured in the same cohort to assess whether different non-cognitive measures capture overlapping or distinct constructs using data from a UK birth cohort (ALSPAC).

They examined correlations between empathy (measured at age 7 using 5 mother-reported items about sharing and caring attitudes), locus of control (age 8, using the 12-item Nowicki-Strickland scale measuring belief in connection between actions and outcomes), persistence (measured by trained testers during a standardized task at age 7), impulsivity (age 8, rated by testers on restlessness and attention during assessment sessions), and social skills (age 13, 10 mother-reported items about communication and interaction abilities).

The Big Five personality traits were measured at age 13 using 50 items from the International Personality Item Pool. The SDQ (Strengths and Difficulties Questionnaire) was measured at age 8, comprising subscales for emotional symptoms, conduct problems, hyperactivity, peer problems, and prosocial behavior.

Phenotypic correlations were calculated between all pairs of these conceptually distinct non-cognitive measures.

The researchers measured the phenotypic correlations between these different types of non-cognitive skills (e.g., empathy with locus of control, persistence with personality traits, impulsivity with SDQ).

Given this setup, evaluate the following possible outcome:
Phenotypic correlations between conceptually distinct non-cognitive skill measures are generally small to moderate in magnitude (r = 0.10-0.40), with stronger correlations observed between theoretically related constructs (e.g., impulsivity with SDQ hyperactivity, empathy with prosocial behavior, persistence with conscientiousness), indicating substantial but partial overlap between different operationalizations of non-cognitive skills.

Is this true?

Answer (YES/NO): NO